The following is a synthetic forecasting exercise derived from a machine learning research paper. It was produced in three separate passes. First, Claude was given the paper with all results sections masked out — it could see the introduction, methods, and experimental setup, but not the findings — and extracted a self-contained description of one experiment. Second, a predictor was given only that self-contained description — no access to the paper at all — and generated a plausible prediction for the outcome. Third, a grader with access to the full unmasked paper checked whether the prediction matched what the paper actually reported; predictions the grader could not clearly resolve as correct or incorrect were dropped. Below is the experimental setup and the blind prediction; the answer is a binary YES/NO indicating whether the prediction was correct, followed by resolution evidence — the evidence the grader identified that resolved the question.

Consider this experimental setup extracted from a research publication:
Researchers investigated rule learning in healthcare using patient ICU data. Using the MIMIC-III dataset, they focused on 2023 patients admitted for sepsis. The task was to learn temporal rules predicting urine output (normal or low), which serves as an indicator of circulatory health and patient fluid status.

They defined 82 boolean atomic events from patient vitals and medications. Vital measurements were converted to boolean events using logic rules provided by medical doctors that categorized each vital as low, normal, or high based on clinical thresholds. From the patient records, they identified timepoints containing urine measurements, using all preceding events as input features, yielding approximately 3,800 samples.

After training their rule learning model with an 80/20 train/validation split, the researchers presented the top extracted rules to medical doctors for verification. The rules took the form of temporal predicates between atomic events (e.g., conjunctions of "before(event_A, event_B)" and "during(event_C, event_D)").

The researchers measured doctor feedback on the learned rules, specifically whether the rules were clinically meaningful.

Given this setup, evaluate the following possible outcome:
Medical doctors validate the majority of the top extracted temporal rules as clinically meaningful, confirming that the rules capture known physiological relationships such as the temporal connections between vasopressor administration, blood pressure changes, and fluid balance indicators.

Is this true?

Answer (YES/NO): NO